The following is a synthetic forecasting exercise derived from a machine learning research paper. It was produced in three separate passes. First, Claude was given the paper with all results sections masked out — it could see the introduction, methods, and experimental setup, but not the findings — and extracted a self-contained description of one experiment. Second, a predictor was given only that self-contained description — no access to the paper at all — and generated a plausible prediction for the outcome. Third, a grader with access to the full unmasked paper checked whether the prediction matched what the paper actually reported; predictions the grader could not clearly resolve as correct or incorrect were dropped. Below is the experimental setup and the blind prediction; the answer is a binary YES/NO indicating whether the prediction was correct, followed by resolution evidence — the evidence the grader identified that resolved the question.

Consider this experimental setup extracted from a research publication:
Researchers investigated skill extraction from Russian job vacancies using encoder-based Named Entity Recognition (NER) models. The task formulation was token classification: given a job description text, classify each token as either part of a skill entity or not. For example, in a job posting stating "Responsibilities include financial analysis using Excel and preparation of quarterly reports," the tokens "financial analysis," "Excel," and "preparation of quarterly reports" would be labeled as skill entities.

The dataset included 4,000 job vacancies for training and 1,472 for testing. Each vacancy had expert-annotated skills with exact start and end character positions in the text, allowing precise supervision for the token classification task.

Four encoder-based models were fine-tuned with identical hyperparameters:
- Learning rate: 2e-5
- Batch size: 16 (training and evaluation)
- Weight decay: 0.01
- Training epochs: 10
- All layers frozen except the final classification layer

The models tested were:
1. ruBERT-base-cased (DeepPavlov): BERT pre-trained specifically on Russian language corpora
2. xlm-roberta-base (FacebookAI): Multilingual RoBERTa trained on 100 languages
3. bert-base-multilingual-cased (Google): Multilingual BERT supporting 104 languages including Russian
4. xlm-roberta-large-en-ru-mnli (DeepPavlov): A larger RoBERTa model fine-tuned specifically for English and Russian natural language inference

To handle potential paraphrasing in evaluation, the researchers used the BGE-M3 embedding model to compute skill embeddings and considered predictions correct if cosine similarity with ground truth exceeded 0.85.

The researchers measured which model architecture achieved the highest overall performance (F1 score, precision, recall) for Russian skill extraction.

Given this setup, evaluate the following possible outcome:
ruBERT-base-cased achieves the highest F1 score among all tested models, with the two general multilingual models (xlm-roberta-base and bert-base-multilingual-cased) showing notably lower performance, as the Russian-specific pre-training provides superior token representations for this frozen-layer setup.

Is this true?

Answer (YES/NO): YES